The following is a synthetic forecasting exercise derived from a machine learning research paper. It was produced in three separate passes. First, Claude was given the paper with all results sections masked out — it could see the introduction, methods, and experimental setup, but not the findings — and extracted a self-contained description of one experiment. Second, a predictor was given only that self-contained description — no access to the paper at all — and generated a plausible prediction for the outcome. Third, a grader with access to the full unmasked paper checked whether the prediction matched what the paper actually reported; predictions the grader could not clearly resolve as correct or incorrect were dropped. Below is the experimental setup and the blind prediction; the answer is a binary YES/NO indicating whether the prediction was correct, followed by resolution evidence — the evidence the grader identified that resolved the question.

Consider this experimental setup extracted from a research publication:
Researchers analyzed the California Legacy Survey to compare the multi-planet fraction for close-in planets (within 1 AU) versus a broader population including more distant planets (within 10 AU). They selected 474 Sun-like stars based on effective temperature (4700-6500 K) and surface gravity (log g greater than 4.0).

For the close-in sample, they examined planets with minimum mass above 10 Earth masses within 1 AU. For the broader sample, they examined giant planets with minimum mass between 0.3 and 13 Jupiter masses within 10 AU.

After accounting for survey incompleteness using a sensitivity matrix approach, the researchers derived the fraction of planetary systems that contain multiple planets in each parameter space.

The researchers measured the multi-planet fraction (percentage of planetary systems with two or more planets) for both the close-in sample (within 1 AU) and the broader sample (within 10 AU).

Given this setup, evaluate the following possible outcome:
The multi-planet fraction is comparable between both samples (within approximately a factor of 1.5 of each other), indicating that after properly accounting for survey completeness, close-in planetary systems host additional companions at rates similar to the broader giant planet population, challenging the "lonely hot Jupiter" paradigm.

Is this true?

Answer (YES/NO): NO